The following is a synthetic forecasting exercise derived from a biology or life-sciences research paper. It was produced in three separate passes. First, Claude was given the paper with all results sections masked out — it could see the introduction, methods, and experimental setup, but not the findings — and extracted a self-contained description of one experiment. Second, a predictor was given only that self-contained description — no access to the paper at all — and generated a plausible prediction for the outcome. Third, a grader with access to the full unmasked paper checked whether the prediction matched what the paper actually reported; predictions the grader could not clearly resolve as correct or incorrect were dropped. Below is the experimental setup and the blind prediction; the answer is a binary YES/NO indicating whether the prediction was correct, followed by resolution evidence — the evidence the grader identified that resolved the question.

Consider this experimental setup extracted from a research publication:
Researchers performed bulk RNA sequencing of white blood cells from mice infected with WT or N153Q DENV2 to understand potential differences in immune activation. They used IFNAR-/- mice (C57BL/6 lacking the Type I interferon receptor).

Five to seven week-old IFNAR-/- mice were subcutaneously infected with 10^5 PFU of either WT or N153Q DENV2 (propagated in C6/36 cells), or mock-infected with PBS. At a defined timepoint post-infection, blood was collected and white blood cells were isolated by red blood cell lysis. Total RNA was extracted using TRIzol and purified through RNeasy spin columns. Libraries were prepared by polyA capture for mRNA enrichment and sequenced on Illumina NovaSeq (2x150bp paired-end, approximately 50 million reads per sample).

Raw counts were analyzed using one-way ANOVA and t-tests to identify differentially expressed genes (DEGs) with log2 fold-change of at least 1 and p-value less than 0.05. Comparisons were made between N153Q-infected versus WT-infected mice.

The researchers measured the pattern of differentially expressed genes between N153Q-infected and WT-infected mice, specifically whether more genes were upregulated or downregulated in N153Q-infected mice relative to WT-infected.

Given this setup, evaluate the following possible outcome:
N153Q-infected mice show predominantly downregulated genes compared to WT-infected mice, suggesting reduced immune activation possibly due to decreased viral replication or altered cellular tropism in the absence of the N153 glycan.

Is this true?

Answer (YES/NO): NO